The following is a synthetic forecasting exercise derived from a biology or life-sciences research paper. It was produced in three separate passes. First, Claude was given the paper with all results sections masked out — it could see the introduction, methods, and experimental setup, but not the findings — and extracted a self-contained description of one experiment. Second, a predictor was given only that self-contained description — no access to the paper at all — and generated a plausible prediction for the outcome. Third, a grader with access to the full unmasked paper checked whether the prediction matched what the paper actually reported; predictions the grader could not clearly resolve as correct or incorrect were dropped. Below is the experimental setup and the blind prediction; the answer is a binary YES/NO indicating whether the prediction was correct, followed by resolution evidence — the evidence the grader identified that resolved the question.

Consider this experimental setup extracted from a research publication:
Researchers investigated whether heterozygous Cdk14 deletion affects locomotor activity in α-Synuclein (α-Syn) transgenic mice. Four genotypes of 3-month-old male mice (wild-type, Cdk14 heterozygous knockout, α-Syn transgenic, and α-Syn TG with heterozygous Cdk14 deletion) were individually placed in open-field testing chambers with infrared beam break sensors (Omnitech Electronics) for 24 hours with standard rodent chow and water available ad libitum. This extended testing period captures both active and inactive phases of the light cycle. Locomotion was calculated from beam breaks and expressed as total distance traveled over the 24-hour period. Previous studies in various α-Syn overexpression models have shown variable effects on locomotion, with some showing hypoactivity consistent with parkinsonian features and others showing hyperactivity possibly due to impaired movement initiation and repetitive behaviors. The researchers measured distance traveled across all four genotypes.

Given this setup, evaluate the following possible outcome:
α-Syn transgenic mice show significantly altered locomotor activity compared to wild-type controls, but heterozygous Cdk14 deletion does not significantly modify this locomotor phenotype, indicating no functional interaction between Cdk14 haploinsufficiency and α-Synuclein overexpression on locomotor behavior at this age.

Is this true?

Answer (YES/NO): YES